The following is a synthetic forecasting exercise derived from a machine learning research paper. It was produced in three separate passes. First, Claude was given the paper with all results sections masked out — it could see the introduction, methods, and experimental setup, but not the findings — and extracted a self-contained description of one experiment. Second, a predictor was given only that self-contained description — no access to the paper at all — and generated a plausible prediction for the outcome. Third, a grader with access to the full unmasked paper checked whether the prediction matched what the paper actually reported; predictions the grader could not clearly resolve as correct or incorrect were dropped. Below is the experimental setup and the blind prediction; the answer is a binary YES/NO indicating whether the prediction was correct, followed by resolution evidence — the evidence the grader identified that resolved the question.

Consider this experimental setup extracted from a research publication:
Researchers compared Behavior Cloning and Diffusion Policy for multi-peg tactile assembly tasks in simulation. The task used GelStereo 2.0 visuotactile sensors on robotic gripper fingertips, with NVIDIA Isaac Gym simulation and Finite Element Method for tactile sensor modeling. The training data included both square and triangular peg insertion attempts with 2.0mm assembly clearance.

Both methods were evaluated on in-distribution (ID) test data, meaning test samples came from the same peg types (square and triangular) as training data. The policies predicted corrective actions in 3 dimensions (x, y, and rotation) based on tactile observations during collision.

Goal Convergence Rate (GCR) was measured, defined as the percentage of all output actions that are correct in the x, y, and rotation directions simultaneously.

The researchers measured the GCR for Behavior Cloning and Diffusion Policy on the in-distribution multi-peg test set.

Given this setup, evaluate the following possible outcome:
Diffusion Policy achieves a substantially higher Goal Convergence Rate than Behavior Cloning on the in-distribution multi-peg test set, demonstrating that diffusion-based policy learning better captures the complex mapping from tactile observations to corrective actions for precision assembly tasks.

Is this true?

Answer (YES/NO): NO